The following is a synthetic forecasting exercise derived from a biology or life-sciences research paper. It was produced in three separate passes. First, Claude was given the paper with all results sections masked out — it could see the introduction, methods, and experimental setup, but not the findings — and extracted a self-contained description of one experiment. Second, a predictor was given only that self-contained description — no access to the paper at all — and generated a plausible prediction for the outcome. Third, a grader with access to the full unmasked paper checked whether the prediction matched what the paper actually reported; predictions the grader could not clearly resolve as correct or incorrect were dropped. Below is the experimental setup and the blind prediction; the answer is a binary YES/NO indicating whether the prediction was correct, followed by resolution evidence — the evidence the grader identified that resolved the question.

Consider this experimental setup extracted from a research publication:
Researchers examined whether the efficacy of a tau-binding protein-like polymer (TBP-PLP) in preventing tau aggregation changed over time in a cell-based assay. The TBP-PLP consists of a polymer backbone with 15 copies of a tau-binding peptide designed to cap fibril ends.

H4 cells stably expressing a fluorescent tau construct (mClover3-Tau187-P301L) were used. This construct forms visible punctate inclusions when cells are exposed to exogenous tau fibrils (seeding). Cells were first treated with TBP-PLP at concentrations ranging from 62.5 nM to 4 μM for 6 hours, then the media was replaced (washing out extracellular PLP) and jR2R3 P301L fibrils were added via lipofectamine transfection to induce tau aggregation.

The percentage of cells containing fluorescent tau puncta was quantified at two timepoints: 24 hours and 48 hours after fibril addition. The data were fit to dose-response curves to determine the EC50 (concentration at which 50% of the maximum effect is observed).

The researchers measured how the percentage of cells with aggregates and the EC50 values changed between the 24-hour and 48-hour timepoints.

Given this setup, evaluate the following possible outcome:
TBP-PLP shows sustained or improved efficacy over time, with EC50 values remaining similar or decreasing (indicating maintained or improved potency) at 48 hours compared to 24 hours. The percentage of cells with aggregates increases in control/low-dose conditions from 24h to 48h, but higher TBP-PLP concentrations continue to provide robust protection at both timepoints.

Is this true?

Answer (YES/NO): NO